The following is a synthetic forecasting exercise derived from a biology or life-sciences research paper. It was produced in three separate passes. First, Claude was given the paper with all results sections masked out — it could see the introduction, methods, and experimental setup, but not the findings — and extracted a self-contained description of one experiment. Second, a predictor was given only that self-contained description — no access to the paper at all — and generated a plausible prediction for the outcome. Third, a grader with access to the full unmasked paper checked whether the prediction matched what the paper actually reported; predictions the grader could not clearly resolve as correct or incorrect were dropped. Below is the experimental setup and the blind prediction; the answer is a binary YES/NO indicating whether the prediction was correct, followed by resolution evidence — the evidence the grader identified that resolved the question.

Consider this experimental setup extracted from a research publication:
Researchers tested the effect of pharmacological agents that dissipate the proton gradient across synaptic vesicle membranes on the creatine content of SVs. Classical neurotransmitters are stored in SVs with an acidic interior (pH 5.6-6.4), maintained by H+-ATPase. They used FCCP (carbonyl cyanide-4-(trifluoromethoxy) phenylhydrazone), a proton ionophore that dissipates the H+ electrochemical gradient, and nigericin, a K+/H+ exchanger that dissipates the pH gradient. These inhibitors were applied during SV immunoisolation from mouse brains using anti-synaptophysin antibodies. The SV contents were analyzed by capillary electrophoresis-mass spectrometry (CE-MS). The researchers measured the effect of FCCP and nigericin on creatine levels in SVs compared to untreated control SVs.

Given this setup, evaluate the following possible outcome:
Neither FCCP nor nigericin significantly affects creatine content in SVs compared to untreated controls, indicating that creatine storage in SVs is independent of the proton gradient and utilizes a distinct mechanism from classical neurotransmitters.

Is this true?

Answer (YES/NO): NO